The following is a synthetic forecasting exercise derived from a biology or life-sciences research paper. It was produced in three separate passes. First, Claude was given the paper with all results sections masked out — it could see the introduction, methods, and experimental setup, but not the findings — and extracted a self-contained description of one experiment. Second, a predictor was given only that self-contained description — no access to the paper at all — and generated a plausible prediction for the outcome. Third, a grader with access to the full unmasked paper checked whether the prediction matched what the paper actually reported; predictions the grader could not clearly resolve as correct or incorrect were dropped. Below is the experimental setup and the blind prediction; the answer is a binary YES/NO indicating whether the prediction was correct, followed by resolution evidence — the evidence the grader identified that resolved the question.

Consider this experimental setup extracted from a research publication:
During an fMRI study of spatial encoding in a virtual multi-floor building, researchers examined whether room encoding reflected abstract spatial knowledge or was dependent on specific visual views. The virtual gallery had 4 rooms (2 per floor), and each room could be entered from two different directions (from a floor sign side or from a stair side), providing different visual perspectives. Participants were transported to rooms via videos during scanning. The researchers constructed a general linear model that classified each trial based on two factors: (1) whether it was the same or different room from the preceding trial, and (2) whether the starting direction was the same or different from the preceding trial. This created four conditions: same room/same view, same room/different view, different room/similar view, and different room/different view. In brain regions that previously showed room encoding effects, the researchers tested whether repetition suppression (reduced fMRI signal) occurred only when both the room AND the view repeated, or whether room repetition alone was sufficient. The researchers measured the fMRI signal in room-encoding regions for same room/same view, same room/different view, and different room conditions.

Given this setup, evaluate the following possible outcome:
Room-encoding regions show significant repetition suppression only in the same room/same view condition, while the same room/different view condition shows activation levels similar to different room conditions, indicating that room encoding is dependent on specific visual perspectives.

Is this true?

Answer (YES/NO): NO